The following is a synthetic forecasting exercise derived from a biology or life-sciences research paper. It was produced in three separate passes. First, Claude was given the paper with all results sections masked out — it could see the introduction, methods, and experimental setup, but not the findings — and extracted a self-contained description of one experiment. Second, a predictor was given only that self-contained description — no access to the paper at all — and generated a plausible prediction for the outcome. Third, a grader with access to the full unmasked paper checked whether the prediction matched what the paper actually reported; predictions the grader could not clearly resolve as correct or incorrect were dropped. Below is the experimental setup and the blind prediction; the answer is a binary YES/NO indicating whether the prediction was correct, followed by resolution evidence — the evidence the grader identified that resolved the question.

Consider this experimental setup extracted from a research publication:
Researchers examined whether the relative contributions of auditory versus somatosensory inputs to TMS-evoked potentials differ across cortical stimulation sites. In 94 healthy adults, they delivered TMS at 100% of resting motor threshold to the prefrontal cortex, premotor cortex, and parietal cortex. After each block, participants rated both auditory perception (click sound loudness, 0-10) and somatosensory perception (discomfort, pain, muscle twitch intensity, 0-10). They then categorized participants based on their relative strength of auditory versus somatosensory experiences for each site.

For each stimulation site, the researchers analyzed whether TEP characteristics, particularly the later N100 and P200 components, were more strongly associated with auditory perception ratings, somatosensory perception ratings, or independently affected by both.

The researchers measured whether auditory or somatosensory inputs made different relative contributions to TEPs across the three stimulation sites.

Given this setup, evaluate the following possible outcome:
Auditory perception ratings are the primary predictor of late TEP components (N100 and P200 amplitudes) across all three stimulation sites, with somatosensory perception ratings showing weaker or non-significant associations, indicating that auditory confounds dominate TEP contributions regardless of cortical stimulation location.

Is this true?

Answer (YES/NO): YES